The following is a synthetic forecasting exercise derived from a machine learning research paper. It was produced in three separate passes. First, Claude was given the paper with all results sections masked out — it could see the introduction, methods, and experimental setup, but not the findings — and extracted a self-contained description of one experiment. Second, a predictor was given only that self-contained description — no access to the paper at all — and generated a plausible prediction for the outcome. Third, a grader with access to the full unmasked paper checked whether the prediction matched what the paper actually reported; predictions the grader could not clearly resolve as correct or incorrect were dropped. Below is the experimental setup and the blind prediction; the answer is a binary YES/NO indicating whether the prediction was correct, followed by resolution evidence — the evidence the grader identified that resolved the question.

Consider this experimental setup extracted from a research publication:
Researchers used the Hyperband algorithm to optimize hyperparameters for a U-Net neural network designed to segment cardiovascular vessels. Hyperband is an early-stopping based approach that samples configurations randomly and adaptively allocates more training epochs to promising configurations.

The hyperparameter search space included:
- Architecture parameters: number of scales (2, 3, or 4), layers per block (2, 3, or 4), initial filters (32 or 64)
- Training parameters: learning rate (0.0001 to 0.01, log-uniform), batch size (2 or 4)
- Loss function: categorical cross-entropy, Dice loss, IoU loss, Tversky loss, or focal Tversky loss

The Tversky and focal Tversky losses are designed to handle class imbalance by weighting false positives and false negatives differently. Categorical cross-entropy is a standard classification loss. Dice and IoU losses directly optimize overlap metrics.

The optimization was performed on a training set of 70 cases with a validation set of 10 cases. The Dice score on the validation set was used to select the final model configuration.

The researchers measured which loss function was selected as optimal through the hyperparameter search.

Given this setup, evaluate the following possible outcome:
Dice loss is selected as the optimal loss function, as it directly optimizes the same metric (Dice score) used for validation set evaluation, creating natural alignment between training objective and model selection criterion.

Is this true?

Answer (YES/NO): NO